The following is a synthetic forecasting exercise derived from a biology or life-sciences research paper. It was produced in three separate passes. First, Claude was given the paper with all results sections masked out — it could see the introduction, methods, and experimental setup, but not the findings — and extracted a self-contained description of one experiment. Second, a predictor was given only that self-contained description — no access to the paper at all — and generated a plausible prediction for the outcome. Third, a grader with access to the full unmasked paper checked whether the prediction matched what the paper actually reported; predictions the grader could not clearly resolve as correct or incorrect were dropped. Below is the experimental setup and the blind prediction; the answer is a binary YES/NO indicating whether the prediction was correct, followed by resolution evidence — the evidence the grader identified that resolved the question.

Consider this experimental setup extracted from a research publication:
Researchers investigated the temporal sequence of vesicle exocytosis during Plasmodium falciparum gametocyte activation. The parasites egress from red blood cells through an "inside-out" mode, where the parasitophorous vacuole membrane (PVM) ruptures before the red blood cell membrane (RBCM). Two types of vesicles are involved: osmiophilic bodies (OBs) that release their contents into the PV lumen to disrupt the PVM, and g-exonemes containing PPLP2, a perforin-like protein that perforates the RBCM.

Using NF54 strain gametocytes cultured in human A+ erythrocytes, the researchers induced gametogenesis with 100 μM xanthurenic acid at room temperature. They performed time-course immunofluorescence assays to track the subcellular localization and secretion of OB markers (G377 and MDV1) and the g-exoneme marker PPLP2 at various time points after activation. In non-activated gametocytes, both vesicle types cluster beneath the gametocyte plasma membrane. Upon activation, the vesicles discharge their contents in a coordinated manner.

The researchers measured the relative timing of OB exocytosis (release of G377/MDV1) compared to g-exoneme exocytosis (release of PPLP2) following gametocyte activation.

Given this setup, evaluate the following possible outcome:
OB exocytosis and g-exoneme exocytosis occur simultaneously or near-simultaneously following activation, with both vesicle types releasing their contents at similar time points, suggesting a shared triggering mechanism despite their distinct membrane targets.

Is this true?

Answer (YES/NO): NO